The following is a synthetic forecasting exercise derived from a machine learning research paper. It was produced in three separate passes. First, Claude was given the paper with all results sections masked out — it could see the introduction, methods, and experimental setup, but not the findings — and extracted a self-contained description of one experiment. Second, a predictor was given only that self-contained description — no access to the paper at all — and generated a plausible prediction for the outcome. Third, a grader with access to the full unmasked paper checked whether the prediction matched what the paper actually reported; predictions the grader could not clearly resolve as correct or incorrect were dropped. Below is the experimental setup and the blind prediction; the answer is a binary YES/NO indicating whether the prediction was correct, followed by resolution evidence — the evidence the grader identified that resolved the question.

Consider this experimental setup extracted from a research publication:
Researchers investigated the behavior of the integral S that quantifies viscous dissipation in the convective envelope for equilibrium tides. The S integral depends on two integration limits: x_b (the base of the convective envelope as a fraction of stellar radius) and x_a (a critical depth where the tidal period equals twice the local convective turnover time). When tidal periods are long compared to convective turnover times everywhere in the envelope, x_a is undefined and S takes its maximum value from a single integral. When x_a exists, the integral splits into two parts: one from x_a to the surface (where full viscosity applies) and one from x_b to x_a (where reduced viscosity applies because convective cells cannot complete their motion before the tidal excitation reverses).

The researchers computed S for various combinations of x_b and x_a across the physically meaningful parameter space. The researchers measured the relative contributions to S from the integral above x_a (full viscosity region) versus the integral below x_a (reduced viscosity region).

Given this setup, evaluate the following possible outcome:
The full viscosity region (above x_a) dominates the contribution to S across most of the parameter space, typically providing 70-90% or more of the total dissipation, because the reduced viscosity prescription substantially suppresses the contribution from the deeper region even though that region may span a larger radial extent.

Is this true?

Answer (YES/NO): YES